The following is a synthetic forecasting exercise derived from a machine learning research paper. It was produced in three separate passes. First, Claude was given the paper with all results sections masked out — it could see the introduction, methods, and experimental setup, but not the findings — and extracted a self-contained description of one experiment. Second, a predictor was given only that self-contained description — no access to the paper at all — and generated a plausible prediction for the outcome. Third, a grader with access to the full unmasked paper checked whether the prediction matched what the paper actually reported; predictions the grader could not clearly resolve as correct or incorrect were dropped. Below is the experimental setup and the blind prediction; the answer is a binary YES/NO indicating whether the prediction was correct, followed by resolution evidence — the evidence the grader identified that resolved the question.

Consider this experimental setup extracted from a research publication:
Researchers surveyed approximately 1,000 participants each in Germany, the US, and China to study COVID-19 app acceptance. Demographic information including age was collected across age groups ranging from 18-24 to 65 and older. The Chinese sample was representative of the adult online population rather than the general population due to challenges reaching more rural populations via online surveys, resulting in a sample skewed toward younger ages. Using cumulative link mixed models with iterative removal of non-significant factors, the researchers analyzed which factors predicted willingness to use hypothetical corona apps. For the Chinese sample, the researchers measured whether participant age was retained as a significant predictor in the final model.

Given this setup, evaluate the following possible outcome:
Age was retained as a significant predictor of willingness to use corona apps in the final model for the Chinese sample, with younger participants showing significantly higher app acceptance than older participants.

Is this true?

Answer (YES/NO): NO